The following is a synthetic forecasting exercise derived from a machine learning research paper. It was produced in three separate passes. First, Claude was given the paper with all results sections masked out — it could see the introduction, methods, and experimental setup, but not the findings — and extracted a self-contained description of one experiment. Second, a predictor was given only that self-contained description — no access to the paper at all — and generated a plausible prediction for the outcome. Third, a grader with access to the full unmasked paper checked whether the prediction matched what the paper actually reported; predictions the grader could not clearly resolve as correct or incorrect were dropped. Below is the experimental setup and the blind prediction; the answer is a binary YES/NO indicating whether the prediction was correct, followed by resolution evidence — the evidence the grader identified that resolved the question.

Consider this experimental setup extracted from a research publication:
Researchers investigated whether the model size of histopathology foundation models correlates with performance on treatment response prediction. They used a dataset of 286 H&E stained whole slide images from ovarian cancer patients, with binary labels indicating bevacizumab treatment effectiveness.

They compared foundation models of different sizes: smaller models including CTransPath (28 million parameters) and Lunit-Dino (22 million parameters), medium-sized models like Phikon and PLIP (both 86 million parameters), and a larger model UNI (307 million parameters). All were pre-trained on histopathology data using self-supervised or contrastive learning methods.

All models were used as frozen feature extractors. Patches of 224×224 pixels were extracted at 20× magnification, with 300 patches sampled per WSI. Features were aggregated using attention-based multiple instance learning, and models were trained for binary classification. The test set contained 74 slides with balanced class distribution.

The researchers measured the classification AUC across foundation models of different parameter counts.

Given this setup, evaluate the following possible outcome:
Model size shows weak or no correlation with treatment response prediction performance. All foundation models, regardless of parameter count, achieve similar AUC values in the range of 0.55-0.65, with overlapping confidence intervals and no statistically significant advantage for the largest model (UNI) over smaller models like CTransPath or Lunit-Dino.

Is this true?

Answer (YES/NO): NO